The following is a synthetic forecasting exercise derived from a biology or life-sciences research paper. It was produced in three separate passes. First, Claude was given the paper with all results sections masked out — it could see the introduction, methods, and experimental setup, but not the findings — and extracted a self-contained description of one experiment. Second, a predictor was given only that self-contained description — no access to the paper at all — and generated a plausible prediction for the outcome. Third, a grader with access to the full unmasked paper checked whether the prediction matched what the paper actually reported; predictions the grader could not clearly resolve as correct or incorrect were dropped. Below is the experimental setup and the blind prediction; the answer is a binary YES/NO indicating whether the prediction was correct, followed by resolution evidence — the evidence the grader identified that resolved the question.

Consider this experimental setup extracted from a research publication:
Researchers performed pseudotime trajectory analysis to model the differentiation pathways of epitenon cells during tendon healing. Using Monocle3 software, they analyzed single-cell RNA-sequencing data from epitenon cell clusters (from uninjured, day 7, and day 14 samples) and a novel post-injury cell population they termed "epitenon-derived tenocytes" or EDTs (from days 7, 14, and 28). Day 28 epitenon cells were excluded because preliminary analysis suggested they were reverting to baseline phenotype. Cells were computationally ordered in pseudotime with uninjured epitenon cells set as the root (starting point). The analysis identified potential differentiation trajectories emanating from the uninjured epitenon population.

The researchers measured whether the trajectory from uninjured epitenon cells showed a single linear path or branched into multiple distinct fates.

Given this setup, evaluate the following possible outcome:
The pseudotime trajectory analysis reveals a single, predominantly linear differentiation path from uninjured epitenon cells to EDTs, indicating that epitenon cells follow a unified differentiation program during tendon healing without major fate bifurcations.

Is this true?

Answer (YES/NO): NO